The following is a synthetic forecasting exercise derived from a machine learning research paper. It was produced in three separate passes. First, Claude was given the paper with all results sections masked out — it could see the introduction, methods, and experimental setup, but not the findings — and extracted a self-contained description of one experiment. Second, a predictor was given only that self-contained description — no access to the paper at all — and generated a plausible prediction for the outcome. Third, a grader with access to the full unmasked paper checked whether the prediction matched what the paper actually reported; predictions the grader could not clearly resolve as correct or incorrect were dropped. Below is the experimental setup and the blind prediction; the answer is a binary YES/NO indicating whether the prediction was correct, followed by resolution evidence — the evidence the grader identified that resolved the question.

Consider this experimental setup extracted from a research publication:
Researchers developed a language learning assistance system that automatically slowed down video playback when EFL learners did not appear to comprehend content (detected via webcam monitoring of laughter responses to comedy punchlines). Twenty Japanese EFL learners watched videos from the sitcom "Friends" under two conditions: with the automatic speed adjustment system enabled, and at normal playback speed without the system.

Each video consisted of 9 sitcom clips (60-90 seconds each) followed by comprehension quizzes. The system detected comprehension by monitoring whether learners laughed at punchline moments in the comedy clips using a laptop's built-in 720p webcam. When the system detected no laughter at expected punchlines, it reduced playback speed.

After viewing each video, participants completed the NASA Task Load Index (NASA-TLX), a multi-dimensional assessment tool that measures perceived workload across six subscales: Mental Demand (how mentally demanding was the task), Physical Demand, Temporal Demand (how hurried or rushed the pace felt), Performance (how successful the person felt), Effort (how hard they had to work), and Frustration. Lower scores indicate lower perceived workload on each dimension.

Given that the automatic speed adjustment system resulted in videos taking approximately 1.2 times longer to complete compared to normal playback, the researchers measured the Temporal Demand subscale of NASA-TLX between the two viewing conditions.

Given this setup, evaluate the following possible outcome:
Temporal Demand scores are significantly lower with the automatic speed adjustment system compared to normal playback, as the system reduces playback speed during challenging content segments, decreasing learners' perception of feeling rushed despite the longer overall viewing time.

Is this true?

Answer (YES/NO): YES